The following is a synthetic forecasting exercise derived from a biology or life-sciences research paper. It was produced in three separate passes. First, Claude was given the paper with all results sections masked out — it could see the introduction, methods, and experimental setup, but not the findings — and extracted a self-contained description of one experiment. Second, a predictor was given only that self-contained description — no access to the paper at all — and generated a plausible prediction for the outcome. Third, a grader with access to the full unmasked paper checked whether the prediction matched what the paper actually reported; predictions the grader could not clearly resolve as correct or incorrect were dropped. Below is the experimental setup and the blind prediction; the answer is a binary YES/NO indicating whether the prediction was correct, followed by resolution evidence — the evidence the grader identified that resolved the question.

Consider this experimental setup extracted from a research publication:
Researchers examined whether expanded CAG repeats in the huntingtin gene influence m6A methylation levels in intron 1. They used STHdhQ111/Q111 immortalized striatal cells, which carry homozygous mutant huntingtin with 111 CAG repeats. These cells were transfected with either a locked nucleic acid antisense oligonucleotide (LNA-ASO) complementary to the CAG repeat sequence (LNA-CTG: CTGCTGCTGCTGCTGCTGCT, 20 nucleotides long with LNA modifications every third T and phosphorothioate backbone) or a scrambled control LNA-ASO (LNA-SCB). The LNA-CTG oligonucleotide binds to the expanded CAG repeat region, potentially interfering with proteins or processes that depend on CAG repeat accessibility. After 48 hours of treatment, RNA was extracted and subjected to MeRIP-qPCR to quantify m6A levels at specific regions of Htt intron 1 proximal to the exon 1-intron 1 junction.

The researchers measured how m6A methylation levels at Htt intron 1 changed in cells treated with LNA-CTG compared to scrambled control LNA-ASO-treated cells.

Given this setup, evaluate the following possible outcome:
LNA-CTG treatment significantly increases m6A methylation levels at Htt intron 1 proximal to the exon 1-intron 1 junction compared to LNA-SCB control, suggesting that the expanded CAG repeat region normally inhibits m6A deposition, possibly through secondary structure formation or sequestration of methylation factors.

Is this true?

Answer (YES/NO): NO